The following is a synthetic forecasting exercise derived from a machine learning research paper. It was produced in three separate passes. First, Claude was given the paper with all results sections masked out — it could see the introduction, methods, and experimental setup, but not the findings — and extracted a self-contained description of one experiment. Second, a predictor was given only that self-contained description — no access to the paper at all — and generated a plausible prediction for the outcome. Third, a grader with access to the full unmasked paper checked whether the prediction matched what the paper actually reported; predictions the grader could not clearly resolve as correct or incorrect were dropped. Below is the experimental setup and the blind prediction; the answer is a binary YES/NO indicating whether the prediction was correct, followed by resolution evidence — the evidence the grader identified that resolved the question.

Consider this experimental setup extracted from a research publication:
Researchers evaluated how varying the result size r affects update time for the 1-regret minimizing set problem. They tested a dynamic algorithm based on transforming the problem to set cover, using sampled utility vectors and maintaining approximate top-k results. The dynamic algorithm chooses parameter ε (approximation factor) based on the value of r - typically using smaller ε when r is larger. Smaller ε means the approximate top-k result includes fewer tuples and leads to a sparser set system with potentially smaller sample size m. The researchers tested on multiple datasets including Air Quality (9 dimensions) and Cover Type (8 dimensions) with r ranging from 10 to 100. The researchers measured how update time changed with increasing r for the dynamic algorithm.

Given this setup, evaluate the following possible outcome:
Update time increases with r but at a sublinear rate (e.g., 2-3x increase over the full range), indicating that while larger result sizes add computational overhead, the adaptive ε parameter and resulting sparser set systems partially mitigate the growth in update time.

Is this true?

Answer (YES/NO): NO